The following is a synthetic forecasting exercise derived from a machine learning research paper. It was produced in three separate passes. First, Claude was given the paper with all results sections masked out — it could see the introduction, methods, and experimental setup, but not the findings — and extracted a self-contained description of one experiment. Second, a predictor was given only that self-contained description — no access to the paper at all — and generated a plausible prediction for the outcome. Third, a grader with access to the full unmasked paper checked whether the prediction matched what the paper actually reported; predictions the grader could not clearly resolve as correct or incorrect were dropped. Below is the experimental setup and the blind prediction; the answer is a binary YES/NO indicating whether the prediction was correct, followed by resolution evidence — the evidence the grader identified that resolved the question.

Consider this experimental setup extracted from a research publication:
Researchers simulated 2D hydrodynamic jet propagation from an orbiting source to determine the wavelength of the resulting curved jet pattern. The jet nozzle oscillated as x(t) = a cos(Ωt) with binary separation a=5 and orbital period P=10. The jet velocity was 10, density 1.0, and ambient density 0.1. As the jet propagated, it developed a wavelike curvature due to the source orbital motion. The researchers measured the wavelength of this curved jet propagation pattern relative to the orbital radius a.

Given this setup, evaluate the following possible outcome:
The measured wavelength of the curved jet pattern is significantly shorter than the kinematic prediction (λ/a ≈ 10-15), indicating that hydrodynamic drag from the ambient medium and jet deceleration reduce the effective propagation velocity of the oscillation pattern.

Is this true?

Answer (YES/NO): YES